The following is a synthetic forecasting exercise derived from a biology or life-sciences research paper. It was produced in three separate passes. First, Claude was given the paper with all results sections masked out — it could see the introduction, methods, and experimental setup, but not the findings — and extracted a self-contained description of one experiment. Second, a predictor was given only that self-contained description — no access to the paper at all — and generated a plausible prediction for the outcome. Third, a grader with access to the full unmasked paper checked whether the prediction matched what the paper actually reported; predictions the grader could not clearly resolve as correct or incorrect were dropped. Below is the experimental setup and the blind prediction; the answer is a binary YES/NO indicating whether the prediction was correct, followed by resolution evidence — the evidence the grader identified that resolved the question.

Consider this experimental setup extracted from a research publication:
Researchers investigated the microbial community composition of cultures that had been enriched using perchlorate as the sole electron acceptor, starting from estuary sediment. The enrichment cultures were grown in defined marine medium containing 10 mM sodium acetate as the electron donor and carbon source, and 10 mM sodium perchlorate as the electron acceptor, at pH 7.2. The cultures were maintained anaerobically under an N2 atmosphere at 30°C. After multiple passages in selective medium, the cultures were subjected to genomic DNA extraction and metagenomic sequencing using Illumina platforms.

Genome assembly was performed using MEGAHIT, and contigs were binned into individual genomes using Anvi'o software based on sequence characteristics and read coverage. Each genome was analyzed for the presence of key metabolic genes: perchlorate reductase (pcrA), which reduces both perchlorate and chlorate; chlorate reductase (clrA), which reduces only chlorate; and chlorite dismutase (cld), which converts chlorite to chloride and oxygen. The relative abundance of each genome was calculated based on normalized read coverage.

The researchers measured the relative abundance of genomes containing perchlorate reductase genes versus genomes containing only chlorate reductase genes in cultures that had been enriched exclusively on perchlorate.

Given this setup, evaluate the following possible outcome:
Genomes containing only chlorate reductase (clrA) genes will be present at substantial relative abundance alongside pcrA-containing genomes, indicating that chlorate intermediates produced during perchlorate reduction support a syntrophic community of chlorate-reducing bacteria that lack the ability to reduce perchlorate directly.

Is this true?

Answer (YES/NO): YES